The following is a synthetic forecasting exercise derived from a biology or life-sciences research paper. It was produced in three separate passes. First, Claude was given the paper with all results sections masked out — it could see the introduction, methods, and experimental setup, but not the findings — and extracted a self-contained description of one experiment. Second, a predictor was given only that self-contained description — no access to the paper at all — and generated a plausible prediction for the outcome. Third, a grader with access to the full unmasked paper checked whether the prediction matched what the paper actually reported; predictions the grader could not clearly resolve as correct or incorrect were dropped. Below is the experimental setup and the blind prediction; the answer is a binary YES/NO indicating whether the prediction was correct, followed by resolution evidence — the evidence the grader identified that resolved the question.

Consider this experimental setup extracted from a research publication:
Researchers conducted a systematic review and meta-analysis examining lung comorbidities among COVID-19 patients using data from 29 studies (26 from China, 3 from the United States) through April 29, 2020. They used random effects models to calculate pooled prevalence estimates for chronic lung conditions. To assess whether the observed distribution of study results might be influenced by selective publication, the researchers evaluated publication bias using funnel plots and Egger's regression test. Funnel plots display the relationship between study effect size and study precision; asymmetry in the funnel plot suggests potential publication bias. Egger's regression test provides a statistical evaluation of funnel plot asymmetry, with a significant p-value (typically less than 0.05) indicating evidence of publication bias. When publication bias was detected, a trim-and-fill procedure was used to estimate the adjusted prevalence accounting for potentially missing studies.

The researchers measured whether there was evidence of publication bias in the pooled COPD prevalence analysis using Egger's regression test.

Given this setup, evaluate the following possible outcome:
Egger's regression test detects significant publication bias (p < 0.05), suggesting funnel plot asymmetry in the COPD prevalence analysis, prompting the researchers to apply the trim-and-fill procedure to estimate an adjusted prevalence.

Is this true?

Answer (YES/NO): YES